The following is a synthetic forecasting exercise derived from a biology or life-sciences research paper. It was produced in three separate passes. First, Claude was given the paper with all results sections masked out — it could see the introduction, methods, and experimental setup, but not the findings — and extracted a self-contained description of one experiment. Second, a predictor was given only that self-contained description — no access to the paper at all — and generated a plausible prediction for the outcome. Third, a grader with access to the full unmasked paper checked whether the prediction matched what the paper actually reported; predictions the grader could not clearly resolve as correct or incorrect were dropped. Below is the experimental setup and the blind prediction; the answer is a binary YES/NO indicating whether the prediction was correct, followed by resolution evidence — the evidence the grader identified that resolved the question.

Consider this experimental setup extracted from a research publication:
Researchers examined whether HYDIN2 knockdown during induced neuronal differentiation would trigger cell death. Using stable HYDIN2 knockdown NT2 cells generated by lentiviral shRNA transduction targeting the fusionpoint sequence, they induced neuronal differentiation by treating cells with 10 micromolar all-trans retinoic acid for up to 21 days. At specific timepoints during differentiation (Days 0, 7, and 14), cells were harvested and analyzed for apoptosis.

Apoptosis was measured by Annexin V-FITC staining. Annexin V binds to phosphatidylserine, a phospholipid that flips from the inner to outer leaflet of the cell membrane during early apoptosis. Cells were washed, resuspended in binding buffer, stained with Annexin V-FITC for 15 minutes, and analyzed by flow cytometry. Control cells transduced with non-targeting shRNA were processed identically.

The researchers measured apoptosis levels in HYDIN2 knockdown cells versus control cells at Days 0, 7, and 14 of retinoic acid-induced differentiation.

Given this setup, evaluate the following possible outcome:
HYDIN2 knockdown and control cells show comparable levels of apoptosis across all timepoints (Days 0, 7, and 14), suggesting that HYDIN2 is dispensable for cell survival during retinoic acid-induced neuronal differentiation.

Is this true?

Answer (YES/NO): NO